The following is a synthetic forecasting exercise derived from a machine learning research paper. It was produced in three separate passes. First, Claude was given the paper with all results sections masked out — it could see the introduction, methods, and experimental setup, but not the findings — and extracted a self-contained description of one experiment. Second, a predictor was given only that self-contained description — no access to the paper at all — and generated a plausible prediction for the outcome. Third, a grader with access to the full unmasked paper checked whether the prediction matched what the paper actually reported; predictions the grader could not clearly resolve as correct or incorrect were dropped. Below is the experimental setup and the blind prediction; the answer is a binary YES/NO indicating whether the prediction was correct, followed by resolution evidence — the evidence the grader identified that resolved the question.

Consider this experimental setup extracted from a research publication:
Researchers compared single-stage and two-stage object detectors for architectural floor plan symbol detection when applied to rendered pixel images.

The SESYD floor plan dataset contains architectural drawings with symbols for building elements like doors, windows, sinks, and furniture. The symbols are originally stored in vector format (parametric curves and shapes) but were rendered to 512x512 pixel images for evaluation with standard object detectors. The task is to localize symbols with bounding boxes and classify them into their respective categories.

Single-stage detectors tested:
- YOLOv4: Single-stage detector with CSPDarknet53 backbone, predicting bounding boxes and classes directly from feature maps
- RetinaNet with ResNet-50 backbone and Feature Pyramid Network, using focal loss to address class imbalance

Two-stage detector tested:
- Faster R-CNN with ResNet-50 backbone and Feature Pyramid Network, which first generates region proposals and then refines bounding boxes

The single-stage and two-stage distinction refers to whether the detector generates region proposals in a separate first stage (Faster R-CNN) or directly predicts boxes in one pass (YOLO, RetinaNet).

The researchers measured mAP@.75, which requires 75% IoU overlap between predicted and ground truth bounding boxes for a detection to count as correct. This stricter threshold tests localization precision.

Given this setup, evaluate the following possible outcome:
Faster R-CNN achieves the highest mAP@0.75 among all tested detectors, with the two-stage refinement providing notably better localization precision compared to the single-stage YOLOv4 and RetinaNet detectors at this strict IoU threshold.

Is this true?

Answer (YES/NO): NO